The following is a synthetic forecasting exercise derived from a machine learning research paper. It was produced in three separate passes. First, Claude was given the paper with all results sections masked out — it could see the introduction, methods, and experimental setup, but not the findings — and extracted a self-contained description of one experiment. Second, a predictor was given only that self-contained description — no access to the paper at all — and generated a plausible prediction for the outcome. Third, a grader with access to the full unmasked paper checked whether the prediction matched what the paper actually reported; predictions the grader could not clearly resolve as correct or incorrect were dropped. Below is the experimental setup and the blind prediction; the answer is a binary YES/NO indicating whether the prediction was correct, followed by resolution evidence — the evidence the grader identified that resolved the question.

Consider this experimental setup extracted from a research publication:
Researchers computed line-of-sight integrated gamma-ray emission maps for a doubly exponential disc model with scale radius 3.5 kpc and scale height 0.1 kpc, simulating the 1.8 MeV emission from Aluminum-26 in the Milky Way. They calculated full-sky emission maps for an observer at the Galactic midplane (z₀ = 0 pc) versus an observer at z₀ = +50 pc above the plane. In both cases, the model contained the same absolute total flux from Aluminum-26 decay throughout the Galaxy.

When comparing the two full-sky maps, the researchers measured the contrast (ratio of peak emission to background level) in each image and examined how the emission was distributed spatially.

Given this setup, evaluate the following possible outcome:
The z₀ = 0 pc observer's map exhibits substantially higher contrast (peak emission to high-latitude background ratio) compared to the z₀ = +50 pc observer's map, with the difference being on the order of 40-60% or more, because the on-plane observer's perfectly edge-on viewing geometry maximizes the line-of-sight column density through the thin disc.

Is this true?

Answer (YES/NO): NO